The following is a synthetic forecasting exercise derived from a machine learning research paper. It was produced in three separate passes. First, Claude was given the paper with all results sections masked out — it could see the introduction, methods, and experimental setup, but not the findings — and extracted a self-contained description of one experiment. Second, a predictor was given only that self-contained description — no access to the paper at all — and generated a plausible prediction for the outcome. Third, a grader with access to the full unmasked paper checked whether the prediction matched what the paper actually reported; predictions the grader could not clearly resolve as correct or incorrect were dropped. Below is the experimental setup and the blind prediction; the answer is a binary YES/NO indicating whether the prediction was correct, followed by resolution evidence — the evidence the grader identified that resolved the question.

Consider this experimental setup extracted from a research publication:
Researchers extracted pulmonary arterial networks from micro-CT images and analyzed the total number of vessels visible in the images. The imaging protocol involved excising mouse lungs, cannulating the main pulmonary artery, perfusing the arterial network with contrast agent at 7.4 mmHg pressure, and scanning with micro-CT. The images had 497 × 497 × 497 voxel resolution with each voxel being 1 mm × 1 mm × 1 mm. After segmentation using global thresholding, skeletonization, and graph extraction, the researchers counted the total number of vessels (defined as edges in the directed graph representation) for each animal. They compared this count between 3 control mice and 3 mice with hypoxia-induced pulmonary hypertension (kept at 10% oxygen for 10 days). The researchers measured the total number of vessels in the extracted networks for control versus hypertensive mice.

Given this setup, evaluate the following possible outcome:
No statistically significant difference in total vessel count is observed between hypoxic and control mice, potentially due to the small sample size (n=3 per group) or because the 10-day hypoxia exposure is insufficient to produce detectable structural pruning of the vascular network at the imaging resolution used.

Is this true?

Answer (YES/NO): NO